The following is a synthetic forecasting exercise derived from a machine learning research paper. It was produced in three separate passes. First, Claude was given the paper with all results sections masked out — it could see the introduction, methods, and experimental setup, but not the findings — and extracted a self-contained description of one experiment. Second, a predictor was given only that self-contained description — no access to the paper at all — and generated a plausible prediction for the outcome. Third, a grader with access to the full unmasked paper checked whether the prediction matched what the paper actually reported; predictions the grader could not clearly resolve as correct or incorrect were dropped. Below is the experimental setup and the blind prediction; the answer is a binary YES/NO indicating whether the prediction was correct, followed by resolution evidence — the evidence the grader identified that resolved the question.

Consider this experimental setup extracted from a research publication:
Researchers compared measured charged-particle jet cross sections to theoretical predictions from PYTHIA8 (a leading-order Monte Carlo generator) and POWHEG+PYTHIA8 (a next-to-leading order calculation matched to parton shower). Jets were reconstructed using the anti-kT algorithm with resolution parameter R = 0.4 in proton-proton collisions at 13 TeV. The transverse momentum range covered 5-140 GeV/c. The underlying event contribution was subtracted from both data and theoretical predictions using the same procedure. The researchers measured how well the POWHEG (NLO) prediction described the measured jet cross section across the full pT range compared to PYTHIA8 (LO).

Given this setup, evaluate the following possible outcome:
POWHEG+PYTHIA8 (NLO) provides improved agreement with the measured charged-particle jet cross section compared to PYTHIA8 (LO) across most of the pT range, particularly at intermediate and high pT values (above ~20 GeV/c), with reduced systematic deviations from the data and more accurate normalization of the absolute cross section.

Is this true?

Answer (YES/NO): YES